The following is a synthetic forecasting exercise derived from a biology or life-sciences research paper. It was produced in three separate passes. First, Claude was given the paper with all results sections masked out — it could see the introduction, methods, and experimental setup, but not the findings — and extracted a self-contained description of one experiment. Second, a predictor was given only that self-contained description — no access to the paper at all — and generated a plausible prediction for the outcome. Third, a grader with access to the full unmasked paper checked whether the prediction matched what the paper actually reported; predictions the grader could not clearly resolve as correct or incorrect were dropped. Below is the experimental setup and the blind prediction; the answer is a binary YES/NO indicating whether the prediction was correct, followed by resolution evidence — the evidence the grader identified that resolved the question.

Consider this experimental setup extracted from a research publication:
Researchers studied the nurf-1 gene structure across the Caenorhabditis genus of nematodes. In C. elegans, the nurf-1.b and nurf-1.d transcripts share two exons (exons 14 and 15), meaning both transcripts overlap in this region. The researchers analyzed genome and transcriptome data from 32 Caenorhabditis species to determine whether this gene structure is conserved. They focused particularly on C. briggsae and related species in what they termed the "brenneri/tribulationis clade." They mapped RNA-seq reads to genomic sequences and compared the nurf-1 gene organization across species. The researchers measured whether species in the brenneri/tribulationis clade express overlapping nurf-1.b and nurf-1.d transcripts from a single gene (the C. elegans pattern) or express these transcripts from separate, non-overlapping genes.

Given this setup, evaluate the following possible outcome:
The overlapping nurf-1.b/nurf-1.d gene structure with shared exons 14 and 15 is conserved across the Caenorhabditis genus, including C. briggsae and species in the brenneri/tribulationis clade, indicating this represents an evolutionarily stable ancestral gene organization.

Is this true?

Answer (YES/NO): NO